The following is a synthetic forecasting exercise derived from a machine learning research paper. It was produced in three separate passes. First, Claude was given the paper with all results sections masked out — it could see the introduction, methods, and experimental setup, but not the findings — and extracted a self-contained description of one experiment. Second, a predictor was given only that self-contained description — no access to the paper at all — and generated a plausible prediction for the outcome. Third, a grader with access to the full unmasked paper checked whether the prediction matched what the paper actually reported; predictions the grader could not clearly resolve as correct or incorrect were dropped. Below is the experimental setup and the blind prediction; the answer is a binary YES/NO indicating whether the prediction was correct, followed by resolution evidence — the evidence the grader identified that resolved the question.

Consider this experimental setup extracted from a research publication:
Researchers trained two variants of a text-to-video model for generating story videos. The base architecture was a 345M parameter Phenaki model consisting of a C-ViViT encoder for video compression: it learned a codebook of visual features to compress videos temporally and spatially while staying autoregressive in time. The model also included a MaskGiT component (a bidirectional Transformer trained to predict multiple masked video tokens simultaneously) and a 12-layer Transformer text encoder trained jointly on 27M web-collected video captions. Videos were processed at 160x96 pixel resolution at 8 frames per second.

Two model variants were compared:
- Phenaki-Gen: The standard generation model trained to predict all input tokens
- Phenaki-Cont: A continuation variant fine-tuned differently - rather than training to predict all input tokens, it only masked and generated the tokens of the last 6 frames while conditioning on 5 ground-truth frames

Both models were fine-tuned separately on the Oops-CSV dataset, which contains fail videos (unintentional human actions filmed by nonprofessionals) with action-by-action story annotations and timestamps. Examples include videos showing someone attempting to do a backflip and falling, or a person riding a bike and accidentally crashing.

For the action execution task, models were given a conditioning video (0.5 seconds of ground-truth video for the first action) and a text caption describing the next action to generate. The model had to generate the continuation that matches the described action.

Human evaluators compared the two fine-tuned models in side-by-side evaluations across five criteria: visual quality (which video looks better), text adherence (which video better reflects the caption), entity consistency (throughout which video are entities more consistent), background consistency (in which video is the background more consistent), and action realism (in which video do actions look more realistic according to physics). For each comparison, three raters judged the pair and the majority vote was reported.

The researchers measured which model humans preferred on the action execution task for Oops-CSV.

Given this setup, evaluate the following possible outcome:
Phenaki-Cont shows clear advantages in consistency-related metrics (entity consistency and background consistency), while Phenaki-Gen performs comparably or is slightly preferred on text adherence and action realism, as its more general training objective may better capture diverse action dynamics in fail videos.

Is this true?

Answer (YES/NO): NO